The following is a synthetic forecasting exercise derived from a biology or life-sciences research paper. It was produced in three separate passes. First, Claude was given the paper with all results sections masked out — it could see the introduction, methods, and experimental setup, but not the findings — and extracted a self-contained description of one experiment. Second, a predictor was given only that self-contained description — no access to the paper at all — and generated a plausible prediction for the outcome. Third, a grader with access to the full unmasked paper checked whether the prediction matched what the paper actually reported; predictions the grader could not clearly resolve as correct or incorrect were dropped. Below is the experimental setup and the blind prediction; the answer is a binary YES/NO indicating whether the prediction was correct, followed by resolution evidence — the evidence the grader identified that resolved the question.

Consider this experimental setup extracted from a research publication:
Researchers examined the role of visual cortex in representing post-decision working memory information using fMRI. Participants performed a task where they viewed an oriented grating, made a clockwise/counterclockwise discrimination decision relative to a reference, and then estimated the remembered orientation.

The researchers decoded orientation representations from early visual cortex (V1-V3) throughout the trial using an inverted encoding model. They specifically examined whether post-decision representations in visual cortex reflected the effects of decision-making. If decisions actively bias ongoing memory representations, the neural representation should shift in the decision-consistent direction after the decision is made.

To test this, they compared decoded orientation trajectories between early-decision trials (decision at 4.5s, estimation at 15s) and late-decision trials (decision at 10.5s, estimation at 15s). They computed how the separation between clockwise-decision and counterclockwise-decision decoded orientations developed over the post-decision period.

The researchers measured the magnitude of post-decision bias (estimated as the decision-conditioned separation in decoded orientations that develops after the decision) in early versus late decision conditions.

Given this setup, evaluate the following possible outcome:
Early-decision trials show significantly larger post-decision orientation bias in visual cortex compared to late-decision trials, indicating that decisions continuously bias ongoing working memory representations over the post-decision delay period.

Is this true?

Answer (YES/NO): YES